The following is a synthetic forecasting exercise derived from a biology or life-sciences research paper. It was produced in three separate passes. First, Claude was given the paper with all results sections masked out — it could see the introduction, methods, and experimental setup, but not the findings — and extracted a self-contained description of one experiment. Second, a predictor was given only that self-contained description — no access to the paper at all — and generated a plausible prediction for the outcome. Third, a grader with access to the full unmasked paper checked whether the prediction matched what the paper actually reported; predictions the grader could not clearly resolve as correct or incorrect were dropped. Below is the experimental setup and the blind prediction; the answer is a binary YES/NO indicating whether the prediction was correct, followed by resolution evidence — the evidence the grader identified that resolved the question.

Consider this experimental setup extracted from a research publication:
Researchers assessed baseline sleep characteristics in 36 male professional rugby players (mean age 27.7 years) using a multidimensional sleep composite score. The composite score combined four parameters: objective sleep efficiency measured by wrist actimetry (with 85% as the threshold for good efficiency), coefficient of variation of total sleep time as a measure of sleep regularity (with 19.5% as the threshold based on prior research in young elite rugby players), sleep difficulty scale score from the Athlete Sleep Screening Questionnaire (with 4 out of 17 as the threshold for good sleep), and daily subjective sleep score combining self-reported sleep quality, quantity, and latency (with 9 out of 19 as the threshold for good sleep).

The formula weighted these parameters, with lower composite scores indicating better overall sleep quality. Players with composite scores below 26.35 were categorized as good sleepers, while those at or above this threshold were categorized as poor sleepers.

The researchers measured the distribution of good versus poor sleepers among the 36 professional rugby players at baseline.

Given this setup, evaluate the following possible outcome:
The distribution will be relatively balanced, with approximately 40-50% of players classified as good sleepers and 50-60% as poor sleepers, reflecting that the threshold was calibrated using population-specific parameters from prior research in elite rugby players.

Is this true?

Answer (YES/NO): NO